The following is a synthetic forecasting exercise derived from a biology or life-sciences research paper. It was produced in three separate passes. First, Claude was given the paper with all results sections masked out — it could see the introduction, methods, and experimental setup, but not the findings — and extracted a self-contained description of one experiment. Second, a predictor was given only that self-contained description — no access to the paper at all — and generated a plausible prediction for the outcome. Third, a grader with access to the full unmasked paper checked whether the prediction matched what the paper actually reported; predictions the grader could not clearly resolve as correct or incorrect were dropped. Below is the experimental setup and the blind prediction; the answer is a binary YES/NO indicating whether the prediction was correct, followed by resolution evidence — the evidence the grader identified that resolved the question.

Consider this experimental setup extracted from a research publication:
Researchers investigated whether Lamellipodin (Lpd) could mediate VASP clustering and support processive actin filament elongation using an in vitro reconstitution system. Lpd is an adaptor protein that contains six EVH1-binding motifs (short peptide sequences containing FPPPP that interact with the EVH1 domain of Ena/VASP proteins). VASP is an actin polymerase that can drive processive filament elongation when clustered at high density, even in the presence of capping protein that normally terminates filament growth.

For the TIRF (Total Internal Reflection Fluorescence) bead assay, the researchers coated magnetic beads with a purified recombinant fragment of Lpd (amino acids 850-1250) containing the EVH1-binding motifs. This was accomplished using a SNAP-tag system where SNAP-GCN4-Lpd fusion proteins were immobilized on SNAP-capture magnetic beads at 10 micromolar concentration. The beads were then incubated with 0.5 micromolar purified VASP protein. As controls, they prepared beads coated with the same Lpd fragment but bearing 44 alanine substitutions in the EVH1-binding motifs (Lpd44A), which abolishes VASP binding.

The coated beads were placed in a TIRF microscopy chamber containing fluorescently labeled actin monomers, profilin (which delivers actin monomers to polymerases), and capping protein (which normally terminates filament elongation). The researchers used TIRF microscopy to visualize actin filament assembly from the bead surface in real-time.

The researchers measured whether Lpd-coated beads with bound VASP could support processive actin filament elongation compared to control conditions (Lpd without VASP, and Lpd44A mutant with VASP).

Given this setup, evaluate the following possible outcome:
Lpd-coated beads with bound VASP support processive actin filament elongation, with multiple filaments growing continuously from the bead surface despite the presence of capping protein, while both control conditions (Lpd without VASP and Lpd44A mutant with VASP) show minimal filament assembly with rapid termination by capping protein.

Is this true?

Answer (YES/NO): NO